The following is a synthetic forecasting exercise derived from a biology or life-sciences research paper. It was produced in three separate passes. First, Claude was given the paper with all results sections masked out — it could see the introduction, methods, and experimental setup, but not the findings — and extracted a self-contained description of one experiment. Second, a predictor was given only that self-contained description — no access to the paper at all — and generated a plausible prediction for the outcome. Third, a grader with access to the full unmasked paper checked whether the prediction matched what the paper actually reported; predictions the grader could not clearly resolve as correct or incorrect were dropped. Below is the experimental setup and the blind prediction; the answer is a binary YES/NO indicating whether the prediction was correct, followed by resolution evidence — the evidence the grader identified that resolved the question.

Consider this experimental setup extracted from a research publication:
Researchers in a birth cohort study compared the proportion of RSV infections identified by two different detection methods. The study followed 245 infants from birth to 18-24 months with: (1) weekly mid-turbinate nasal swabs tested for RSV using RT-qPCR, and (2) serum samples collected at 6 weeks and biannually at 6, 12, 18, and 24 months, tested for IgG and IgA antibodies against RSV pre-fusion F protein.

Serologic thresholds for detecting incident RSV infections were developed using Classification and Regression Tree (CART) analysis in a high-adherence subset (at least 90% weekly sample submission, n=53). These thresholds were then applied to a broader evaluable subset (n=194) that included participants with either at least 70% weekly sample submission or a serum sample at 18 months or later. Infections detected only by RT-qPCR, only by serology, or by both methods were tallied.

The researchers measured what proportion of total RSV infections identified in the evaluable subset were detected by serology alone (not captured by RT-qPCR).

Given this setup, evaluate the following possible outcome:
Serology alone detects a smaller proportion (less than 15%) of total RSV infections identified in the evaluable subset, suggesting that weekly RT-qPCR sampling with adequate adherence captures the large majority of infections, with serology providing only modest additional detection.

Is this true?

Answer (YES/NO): NO